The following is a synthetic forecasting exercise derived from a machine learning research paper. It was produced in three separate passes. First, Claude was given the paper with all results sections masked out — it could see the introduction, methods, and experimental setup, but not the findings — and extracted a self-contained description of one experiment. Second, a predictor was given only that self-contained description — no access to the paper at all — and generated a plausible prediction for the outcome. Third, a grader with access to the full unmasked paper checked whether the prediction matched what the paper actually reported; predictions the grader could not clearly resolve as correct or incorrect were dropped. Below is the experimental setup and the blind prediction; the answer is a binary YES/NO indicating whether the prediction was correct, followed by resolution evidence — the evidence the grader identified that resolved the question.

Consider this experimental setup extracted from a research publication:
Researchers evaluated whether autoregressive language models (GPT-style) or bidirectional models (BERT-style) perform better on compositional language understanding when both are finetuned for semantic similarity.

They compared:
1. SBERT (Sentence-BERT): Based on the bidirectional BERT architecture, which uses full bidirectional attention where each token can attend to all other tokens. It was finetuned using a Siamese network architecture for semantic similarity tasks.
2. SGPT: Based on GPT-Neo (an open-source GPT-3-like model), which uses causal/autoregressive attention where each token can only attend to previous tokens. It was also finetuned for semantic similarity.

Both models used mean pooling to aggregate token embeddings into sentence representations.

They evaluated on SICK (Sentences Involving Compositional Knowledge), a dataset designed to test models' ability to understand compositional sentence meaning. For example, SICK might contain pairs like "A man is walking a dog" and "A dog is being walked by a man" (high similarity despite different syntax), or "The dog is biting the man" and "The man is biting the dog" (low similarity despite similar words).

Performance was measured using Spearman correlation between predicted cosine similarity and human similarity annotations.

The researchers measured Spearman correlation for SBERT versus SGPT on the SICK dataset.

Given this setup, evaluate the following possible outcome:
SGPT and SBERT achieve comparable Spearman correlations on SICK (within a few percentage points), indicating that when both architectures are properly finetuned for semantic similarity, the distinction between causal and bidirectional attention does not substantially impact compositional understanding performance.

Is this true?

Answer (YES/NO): NO